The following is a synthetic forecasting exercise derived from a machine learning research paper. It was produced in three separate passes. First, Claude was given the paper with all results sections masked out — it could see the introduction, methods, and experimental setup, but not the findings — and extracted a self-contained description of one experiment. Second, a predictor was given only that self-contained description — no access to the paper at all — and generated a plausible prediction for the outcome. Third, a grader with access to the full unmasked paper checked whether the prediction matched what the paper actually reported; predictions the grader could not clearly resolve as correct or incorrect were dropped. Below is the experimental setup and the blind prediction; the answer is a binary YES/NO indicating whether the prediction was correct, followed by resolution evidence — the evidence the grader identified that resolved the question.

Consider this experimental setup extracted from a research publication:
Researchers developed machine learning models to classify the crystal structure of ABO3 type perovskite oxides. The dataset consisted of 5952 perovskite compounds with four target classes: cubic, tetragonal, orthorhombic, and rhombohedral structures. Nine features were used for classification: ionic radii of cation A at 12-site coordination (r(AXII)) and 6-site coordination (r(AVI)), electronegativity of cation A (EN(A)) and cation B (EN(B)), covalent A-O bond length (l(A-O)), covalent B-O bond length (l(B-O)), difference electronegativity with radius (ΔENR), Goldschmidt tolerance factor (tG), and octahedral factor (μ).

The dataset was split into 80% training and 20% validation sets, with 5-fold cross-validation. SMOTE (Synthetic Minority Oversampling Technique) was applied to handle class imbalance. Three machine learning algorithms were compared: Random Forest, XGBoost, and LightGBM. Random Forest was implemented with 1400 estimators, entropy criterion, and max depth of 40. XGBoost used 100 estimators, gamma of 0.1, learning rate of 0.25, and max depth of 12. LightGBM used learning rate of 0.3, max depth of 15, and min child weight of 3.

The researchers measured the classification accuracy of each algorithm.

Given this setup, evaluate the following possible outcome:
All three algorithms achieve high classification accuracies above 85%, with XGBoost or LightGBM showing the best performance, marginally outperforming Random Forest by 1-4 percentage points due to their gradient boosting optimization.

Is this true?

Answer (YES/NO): NO